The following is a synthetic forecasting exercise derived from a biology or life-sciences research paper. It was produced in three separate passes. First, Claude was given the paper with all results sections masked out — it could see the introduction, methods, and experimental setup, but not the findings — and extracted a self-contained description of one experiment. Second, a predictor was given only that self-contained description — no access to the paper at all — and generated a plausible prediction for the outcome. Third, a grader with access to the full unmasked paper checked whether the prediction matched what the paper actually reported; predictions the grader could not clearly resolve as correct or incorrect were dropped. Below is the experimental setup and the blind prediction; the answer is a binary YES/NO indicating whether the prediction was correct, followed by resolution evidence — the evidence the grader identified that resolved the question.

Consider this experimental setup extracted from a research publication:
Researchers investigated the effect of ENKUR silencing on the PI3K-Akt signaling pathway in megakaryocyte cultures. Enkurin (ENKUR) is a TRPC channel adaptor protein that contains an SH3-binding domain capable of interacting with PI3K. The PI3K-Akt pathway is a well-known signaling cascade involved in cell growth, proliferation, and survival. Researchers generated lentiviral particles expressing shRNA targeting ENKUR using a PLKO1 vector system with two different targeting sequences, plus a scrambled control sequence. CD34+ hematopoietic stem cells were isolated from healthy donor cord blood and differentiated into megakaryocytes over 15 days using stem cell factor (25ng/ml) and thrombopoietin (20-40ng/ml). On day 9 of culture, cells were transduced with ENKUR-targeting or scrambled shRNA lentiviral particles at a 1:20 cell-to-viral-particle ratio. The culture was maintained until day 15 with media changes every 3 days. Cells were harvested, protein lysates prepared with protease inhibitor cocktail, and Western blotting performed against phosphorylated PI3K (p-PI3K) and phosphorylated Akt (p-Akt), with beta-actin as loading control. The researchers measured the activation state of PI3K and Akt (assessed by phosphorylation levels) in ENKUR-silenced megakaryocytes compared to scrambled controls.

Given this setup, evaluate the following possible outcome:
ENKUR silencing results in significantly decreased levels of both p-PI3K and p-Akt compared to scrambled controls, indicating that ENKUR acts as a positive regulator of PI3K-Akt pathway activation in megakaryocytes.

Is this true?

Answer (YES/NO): NO